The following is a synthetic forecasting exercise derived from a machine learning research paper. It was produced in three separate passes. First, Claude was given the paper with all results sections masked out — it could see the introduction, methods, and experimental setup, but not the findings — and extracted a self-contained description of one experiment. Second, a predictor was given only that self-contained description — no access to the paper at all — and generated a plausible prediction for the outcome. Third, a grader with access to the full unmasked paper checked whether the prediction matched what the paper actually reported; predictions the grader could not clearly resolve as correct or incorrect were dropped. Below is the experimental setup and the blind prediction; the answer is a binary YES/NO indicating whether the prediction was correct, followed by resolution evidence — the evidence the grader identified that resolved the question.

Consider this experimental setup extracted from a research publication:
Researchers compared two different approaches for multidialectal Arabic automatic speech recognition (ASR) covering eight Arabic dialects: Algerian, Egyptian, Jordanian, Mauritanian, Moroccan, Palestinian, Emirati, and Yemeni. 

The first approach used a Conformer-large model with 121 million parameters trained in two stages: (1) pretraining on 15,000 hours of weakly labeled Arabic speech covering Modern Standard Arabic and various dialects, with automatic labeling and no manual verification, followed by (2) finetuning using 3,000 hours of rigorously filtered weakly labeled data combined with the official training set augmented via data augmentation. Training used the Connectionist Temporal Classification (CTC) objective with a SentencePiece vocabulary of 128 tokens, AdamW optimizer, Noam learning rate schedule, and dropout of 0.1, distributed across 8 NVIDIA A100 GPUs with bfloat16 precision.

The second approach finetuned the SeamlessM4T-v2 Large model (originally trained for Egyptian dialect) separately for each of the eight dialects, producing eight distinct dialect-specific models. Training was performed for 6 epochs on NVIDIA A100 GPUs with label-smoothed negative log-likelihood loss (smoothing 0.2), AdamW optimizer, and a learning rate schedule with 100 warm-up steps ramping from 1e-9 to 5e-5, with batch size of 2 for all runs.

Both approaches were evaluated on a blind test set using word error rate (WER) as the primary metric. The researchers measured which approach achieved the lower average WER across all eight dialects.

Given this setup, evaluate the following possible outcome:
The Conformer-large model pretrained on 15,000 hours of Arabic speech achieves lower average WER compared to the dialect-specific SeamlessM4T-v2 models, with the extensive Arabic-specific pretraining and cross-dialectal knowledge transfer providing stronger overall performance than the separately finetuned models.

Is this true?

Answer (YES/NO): YES